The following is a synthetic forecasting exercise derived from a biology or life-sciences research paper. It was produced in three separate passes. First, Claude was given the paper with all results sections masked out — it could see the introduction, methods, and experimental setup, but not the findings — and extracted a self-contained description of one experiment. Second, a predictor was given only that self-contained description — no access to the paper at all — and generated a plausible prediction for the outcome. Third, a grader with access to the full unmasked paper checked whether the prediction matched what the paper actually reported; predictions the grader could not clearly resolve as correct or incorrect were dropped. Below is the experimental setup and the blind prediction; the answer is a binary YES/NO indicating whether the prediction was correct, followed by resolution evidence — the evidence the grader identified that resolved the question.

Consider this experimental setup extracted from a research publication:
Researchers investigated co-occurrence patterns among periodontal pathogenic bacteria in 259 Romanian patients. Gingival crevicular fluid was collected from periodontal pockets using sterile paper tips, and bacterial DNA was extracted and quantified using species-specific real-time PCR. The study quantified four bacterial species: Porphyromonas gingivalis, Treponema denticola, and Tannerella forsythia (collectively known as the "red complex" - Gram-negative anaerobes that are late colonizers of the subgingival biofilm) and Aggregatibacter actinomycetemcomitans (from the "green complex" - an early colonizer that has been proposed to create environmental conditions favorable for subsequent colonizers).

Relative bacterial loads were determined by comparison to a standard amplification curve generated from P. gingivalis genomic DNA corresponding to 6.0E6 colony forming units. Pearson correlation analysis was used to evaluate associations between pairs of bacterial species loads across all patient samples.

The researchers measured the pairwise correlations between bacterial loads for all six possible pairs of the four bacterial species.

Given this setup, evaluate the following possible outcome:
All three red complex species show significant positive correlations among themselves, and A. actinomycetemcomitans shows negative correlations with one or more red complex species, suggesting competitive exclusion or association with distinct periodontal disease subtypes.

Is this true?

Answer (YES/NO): NO